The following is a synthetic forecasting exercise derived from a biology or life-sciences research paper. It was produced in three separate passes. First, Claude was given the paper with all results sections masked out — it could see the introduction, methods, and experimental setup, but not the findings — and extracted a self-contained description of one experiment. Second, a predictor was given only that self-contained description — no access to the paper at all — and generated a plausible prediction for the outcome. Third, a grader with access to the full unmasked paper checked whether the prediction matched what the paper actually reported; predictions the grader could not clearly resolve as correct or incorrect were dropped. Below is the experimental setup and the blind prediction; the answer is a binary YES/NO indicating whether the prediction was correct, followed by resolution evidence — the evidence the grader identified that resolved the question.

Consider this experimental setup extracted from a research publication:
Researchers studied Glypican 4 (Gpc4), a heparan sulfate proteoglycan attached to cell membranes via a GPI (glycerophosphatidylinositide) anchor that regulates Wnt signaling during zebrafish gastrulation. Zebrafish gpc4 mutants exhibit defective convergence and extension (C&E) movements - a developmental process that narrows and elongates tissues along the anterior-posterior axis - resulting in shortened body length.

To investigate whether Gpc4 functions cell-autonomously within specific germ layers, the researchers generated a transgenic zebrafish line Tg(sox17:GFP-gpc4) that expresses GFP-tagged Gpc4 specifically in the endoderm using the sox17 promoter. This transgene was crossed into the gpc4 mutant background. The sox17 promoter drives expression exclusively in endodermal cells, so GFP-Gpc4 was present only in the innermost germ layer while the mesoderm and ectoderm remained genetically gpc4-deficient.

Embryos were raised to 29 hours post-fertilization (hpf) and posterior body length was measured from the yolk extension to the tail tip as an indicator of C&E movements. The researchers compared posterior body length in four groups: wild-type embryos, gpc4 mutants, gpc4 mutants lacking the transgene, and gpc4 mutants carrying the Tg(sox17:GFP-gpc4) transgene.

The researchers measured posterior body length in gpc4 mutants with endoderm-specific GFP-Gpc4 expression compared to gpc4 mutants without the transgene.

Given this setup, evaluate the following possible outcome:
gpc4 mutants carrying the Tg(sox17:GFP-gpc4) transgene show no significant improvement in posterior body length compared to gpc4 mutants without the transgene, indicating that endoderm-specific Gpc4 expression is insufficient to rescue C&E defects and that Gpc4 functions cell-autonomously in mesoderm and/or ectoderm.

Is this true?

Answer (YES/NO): NO